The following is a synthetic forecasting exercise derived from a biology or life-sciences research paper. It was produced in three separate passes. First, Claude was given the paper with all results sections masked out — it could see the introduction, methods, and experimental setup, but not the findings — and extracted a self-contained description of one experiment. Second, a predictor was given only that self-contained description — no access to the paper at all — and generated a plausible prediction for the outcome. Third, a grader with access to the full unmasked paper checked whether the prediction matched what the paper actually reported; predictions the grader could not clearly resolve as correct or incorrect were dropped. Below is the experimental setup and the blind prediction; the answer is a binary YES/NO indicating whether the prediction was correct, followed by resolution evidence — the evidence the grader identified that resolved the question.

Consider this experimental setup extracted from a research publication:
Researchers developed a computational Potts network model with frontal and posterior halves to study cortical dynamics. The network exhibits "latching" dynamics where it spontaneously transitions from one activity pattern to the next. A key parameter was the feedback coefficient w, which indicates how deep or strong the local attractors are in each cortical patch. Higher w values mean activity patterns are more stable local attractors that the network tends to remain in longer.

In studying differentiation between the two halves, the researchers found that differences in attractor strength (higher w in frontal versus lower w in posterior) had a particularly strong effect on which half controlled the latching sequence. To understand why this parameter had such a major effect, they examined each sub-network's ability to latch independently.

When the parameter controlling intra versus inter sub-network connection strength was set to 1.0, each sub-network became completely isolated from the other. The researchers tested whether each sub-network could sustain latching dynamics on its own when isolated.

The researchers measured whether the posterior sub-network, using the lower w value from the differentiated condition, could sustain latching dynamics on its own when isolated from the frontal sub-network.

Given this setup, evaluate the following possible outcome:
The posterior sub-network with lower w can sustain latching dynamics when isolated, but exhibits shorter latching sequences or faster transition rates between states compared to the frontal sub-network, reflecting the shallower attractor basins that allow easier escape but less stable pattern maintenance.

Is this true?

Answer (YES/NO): NO